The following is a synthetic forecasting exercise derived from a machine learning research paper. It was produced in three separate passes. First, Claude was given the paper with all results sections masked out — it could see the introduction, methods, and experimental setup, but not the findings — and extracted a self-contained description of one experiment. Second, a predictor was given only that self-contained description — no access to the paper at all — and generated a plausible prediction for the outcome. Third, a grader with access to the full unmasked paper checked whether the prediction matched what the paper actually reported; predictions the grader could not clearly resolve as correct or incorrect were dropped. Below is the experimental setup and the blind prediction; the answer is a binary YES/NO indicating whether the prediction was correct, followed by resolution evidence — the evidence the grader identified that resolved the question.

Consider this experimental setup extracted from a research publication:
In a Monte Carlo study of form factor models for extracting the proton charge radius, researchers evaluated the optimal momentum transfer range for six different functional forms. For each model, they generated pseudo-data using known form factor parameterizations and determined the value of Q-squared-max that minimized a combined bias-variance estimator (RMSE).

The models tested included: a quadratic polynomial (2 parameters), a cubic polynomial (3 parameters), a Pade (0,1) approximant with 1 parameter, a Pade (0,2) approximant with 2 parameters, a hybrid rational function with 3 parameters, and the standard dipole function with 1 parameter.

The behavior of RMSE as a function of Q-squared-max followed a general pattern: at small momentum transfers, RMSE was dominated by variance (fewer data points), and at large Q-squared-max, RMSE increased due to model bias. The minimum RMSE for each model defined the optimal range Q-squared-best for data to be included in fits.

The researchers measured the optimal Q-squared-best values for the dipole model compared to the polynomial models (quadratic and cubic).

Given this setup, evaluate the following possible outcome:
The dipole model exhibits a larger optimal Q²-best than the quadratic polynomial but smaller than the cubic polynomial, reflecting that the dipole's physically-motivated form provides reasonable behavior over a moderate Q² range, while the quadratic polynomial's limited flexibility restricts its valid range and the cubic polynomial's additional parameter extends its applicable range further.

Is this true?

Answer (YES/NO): NO